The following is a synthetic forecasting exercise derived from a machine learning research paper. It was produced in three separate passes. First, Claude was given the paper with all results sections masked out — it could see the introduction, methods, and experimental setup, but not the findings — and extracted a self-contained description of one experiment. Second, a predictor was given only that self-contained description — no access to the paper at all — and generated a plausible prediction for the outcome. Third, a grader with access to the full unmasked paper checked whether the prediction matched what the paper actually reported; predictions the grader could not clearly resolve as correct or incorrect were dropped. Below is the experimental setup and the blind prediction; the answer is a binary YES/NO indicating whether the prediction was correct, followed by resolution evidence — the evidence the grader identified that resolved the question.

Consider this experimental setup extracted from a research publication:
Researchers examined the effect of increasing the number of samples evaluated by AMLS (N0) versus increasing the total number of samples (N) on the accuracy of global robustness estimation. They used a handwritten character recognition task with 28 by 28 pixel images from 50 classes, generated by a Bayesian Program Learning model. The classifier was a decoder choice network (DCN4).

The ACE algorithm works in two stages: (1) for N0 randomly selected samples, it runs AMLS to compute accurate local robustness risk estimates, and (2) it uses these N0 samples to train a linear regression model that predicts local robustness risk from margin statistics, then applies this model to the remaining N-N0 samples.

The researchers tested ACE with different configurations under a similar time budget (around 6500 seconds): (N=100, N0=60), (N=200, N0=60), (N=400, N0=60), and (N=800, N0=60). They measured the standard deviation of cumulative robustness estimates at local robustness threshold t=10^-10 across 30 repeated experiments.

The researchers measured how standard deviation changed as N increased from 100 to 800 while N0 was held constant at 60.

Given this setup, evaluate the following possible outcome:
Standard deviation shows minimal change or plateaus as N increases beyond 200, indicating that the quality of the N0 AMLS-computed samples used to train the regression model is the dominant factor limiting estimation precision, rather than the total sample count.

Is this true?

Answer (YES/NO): NO